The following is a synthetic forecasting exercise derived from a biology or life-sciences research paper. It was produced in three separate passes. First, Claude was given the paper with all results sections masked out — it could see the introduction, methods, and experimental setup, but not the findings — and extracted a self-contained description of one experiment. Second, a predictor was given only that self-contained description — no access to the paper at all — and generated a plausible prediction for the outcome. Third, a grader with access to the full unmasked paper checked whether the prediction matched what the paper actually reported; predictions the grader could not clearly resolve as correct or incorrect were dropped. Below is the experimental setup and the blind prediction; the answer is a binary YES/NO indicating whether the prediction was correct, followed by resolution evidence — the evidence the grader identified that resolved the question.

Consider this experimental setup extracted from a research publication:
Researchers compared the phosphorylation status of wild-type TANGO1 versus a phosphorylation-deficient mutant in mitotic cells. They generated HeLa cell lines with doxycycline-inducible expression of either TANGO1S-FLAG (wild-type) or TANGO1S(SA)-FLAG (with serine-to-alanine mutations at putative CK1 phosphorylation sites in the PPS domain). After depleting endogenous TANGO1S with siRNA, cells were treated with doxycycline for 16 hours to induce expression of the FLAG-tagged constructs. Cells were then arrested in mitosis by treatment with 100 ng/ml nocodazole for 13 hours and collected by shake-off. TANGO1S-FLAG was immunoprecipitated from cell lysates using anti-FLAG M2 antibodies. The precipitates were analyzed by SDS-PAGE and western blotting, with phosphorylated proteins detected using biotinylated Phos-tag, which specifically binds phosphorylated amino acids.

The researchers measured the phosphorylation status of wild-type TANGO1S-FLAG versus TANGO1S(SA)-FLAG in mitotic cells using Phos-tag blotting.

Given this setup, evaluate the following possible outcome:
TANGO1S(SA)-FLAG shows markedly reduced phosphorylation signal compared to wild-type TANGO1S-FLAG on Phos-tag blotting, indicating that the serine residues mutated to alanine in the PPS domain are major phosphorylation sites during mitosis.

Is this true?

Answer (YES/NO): YES